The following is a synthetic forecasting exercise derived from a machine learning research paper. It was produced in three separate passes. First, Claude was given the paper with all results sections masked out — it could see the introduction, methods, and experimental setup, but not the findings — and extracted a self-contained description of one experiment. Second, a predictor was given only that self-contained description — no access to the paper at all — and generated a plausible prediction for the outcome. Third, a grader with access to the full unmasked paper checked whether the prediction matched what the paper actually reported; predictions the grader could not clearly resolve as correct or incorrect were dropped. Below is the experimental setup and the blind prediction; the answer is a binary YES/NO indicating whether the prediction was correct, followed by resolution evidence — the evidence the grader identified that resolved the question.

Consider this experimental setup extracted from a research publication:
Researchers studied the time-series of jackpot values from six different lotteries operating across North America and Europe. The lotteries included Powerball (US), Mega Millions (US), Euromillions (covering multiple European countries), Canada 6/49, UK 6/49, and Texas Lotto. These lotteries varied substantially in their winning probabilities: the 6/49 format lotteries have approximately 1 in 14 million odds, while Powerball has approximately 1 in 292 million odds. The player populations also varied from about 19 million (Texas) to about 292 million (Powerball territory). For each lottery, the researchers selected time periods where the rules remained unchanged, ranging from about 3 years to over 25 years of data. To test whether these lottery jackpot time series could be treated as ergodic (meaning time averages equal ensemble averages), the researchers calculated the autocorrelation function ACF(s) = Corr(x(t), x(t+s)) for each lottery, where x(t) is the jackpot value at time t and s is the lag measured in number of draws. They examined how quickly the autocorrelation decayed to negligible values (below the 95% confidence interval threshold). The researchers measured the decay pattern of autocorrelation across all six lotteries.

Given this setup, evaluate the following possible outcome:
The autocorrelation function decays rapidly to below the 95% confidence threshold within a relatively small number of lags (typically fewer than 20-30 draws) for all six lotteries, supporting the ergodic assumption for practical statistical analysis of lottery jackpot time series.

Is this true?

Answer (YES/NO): YES